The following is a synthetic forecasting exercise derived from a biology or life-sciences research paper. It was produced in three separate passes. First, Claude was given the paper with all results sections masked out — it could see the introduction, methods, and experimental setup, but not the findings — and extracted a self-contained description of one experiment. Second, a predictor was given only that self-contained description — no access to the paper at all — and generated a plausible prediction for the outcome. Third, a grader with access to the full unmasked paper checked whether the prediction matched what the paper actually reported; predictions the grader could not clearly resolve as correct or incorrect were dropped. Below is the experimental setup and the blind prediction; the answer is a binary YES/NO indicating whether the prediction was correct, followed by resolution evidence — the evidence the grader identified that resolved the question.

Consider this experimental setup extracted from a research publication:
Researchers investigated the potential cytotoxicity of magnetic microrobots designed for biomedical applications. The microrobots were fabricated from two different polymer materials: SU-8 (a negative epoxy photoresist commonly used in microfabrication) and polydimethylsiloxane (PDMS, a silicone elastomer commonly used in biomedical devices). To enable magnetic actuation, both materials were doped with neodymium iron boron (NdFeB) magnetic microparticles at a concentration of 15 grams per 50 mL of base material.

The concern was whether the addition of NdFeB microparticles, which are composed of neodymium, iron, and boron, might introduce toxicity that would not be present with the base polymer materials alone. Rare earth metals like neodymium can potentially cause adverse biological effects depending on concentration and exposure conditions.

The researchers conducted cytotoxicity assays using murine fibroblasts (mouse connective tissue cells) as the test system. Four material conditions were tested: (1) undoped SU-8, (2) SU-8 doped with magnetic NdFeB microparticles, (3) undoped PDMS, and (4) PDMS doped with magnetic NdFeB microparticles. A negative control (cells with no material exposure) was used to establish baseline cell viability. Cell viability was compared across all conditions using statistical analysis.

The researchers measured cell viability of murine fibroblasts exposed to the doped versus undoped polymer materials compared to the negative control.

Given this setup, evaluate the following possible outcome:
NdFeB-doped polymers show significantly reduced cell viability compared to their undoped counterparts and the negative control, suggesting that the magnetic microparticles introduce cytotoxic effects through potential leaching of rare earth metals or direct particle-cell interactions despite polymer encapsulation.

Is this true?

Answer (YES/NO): NO